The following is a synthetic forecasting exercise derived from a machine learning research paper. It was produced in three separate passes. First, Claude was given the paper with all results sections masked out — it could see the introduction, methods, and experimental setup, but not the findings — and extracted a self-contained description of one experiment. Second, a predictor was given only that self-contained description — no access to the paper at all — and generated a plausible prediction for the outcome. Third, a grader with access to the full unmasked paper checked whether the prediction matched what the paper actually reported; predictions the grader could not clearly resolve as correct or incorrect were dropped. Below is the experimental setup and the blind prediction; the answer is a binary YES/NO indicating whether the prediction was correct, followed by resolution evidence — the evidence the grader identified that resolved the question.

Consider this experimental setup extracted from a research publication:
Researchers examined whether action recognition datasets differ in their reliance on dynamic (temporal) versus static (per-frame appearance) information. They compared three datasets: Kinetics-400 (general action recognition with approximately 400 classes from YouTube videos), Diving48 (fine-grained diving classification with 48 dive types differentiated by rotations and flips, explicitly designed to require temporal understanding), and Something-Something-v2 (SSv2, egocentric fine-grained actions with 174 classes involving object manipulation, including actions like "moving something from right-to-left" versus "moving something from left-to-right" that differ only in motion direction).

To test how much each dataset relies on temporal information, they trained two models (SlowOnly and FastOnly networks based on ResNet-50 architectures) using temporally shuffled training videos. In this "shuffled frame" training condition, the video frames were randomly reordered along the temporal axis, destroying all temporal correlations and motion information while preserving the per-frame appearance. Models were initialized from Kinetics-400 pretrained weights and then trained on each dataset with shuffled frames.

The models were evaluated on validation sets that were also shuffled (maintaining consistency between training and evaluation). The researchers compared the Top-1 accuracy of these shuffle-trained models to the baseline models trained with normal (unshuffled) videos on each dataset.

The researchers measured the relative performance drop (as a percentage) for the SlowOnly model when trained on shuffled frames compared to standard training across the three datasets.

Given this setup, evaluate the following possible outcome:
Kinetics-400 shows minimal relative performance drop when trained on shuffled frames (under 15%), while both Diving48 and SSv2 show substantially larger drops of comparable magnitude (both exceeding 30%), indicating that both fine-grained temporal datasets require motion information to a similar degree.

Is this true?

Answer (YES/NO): NO